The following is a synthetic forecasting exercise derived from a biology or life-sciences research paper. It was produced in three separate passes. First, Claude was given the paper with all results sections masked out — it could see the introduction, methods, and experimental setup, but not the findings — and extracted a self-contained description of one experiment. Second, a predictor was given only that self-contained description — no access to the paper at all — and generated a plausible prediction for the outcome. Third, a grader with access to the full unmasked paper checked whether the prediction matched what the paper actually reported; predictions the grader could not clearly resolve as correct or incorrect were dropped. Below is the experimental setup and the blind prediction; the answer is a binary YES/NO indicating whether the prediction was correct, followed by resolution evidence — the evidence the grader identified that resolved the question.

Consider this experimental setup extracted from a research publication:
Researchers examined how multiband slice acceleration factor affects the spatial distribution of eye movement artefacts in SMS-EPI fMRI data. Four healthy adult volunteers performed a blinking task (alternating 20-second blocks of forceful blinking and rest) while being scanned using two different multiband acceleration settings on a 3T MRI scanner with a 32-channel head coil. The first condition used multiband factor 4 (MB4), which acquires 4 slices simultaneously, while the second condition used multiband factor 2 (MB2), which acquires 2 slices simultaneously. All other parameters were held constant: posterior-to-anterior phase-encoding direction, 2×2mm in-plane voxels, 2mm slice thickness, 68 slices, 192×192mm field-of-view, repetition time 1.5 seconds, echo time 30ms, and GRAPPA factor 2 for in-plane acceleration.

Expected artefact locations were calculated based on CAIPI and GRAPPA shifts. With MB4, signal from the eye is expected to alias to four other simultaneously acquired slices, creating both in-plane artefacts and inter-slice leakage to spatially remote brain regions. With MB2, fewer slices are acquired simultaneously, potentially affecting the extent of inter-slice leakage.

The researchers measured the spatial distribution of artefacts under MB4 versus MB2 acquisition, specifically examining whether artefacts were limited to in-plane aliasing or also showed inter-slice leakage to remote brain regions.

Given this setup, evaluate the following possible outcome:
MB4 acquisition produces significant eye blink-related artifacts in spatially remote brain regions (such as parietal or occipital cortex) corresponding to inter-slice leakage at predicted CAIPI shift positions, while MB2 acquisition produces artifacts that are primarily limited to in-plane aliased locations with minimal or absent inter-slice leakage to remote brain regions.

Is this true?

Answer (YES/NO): YES